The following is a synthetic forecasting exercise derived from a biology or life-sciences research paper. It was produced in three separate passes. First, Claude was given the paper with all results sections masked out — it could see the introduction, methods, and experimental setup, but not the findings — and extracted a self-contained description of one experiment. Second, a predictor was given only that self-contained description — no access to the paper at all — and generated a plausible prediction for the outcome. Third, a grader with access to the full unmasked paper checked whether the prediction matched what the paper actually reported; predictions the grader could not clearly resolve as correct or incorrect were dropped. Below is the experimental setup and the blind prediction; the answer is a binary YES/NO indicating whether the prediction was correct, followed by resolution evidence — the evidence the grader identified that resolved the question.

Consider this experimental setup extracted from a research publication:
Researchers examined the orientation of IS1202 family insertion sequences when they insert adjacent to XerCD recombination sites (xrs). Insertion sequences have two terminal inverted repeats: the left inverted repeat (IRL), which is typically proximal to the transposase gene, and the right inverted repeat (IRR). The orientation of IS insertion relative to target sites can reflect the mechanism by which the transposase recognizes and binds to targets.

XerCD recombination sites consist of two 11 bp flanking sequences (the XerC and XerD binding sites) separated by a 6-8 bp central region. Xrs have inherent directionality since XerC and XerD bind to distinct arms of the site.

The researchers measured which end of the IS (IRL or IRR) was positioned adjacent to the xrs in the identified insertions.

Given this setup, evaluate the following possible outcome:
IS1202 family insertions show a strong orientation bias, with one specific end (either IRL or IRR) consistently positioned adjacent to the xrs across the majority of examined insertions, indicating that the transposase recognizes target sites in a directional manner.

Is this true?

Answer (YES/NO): YES